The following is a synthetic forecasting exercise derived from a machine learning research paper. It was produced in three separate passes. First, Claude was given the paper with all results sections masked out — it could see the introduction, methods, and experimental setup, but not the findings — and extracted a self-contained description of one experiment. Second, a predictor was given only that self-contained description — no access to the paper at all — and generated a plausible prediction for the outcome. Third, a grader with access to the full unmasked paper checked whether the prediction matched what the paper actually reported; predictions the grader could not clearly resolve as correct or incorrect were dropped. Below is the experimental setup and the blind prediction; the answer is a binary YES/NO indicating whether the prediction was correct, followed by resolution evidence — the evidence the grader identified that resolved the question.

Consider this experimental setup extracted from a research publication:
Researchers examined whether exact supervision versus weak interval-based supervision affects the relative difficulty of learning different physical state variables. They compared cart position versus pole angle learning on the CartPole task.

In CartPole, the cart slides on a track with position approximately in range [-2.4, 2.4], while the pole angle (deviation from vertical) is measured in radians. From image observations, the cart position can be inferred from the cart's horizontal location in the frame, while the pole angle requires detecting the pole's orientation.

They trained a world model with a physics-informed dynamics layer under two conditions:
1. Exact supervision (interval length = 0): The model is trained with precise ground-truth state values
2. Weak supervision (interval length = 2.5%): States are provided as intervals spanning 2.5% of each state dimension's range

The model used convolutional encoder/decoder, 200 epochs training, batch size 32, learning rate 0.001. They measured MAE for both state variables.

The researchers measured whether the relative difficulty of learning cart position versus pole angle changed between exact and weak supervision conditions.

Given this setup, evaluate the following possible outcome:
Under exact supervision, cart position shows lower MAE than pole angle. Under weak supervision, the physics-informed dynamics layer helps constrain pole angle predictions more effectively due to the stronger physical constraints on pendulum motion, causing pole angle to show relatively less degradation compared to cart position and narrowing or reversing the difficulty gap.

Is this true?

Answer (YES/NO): NO